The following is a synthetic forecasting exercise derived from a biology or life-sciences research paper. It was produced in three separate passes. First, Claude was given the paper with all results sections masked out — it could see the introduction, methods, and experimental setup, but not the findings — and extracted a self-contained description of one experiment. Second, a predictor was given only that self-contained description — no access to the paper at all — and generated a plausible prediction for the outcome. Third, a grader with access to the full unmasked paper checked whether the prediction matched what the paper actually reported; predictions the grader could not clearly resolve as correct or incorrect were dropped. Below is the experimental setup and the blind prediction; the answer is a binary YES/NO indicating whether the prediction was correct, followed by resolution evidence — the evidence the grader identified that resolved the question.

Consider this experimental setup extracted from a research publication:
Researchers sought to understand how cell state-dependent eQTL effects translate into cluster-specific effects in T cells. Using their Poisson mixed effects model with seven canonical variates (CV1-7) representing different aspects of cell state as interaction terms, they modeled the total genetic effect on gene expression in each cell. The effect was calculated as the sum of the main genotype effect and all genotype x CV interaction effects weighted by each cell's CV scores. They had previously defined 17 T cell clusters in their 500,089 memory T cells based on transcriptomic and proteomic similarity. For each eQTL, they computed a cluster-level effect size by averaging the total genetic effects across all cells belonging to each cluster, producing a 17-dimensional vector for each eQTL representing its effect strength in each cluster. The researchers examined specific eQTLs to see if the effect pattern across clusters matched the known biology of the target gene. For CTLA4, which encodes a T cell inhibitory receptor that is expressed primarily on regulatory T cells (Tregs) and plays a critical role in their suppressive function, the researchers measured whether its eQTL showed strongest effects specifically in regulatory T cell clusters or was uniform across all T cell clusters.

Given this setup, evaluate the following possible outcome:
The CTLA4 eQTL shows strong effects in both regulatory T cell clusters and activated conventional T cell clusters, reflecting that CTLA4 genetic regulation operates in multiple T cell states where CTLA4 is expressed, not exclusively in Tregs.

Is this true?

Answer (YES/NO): NO